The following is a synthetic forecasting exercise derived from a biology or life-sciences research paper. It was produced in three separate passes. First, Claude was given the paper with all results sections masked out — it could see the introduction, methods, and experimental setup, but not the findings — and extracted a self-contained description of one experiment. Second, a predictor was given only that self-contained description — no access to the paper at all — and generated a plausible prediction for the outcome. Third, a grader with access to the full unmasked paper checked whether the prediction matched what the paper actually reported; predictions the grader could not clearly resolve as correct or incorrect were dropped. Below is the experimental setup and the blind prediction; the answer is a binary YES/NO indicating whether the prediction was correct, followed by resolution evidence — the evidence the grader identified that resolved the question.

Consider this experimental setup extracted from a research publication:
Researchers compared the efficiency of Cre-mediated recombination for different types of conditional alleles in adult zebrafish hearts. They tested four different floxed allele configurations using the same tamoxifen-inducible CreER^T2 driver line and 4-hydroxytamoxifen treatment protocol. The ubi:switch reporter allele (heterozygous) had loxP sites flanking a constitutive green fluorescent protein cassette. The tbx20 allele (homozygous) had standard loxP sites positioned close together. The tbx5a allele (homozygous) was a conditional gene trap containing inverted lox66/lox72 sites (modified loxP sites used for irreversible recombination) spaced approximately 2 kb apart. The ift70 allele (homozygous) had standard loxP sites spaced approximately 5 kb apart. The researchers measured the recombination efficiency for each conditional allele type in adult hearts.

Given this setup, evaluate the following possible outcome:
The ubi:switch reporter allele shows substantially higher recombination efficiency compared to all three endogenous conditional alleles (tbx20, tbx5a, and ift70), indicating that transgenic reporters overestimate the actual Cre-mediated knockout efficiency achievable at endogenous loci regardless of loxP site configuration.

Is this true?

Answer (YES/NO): NO